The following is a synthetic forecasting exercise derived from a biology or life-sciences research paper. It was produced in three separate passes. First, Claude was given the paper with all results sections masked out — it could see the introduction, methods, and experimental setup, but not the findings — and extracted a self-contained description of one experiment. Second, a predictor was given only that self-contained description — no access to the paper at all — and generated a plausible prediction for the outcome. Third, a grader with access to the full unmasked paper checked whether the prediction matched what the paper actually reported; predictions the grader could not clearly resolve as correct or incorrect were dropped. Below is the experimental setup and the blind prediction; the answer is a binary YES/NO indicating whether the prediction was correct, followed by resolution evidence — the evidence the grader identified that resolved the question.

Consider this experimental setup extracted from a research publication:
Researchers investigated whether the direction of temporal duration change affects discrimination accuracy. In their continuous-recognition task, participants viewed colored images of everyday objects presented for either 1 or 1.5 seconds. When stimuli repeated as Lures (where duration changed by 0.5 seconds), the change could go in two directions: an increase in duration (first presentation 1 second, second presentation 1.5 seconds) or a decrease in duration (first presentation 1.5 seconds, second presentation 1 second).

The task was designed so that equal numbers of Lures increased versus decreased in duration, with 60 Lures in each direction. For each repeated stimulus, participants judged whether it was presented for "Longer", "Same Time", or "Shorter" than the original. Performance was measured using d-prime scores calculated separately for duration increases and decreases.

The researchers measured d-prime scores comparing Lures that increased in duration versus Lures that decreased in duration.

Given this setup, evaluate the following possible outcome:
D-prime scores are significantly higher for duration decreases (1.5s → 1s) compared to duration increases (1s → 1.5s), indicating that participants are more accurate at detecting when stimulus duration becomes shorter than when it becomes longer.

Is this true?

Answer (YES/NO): NO